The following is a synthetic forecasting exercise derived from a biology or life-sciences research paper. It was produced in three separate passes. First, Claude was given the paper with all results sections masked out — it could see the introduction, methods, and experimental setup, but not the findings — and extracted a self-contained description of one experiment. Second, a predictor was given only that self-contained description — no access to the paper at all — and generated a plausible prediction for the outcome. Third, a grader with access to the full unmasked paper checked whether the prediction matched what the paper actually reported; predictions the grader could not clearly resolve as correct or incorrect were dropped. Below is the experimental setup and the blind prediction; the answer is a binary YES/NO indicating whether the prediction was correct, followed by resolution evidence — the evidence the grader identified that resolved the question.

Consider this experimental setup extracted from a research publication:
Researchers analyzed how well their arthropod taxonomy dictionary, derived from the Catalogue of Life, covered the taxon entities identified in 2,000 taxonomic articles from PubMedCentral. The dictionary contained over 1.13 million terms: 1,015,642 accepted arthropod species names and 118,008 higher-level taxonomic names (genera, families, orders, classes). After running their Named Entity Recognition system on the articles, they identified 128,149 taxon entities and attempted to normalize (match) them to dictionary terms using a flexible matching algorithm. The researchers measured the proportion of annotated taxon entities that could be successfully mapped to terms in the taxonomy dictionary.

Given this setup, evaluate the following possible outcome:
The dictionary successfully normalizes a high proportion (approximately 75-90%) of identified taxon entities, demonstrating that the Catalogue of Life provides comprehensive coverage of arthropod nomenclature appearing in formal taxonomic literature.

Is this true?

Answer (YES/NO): NO